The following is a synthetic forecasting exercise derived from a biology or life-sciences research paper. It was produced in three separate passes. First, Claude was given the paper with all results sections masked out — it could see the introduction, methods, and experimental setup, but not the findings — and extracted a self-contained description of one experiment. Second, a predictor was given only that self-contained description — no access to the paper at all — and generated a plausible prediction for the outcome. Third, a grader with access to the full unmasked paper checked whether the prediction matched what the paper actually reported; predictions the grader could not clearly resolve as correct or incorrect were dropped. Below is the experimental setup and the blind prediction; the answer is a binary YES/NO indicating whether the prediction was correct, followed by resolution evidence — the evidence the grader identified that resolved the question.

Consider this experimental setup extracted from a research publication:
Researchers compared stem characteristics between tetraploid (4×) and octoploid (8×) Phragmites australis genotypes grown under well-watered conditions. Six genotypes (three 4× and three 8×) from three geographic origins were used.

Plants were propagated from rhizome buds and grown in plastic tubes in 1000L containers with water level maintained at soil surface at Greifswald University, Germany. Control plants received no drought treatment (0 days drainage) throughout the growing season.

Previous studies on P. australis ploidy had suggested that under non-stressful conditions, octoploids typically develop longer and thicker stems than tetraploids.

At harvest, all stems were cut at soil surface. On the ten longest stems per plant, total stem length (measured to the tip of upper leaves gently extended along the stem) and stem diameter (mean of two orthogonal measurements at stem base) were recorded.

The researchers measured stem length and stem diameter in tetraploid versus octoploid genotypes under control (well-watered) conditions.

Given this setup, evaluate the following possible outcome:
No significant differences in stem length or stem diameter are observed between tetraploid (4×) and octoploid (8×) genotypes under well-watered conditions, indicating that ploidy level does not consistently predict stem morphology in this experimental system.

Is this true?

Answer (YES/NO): NO